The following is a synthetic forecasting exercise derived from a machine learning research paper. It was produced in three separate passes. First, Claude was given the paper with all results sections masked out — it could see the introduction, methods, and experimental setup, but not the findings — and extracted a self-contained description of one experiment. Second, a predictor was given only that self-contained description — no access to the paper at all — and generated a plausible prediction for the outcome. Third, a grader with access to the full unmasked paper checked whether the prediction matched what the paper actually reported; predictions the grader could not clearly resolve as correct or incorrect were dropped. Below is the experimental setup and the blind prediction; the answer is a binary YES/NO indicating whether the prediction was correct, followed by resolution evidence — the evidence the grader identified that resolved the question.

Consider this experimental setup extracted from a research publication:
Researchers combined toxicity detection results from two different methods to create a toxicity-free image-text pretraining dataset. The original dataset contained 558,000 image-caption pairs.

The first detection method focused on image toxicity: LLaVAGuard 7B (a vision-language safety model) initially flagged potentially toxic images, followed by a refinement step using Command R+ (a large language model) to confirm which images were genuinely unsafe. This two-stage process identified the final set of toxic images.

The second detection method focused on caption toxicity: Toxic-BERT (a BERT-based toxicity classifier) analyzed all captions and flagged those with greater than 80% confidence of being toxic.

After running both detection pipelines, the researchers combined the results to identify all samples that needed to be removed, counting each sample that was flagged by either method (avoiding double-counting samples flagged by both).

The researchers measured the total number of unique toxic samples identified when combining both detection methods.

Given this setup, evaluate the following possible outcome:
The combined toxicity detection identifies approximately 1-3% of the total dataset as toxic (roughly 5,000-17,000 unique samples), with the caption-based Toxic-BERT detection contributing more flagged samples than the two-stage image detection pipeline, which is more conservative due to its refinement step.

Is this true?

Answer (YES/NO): NO